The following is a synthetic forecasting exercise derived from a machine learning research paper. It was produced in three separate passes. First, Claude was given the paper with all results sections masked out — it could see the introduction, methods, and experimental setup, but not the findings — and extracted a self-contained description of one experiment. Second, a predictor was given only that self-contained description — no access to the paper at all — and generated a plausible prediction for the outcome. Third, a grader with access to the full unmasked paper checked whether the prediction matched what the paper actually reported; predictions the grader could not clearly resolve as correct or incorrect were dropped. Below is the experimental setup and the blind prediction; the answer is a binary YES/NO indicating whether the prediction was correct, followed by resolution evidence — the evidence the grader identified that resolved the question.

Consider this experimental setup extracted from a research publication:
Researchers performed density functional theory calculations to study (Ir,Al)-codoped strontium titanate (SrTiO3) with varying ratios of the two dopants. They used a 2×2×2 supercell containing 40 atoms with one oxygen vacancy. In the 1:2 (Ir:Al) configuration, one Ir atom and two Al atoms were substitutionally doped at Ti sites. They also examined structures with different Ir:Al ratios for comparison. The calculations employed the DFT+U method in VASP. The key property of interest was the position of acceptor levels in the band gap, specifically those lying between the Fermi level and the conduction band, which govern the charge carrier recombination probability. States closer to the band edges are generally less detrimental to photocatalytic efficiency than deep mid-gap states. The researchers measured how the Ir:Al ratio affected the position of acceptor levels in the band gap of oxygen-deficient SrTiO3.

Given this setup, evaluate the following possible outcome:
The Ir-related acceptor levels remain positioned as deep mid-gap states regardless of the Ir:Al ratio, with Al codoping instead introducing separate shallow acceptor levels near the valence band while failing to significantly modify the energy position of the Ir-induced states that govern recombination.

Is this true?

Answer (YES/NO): NO